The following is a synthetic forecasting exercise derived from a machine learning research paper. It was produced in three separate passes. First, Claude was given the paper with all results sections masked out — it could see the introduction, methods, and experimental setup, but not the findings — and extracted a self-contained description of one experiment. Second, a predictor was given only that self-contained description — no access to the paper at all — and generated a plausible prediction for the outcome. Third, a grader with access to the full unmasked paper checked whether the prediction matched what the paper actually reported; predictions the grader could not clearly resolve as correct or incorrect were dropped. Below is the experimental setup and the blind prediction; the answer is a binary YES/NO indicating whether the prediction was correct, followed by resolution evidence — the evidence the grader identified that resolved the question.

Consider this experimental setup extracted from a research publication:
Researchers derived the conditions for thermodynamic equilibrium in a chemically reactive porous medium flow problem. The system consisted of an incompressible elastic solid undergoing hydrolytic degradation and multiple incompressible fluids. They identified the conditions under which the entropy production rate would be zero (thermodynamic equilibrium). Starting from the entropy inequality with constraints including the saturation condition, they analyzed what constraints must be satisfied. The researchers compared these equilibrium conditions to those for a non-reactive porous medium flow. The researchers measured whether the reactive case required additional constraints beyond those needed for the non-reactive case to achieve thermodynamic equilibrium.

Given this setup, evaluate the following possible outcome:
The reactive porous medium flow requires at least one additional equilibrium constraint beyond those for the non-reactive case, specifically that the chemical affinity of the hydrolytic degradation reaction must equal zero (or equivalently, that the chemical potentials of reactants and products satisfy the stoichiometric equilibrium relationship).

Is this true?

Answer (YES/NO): NO